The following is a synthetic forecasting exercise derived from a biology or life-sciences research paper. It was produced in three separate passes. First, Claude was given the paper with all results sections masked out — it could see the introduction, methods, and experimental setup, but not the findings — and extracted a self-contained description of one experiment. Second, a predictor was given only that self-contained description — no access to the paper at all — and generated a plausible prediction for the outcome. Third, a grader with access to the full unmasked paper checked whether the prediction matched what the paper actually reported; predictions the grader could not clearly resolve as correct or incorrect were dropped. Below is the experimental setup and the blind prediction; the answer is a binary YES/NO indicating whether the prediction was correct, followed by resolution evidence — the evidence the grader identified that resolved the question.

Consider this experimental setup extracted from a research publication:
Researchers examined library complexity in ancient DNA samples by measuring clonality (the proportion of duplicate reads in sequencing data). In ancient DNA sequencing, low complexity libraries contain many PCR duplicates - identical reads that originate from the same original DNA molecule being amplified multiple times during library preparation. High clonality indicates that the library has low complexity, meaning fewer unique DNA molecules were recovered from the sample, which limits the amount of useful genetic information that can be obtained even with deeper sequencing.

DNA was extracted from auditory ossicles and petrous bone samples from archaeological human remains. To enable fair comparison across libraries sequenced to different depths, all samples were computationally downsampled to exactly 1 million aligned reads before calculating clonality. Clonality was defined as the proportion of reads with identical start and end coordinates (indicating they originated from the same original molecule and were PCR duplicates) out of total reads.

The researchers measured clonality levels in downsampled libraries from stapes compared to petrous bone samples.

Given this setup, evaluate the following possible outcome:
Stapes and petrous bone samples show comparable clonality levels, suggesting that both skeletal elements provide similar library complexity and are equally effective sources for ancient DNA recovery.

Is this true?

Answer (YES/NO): YES